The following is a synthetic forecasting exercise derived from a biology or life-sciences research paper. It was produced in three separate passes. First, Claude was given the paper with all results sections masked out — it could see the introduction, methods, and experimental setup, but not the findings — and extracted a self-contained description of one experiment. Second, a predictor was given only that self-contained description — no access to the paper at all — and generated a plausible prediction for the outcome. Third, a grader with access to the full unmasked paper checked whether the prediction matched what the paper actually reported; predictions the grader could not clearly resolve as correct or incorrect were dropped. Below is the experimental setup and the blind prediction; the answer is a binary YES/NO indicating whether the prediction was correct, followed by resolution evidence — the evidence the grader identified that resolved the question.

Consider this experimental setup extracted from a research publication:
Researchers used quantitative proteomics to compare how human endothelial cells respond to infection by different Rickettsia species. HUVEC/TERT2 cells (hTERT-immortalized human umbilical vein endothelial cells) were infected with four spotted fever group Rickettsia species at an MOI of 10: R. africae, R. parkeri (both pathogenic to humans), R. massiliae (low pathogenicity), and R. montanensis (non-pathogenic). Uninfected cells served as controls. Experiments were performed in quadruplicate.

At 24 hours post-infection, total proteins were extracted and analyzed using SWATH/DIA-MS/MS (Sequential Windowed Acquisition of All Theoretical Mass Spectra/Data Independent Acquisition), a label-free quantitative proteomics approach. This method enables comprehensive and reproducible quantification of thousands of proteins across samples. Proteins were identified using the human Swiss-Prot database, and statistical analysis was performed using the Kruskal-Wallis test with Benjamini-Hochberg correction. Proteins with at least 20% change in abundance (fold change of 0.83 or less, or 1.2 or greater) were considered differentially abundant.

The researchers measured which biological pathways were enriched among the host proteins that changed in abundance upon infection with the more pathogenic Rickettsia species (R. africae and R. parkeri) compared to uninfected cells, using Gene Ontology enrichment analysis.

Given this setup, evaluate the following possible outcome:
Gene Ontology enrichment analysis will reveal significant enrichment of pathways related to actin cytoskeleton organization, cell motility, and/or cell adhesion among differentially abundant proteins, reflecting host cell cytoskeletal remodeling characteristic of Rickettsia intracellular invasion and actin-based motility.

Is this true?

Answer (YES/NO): NO